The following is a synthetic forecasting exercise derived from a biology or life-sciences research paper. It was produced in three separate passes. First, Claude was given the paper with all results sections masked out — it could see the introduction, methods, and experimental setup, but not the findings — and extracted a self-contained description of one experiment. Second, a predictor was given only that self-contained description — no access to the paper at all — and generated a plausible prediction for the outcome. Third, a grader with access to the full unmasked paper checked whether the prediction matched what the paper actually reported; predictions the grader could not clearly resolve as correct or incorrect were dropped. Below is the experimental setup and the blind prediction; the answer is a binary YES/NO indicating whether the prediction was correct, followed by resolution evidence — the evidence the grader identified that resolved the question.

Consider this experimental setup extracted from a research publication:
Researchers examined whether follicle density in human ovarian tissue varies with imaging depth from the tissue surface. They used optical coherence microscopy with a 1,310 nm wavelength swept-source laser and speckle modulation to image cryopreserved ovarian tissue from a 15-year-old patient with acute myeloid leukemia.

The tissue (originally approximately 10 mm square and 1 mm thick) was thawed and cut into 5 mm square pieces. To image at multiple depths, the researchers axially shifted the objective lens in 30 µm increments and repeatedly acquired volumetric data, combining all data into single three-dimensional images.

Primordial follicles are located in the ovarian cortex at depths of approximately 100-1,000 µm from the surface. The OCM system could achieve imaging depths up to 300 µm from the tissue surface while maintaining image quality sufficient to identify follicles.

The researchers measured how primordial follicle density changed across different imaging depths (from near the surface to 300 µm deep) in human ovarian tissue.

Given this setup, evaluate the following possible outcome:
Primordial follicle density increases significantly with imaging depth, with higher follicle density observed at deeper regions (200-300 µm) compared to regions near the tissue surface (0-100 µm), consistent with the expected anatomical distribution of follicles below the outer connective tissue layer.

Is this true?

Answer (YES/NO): NO